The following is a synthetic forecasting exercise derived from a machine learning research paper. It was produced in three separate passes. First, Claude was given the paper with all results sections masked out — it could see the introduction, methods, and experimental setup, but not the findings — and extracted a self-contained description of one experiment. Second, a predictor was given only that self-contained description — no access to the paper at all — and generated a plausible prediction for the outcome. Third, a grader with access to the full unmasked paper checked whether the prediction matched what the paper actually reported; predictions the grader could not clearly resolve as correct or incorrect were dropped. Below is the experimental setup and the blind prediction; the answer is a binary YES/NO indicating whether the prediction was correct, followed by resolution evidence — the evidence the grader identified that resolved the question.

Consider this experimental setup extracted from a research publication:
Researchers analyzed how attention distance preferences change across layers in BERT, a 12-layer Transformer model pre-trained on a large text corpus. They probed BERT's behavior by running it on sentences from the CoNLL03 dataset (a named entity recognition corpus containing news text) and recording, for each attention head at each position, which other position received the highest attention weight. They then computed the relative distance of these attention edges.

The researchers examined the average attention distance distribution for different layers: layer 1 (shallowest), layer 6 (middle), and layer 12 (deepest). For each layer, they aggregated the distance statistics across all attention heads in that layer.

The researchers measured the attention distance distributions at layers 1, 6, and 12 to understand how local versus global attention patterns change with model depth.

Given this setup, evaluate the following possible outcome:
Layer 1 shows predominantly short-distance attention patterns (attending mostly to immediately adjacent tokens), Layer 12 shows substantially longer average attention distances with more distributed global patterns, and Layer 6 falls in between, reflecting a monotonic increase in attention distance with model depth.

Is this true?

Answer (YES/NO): NO